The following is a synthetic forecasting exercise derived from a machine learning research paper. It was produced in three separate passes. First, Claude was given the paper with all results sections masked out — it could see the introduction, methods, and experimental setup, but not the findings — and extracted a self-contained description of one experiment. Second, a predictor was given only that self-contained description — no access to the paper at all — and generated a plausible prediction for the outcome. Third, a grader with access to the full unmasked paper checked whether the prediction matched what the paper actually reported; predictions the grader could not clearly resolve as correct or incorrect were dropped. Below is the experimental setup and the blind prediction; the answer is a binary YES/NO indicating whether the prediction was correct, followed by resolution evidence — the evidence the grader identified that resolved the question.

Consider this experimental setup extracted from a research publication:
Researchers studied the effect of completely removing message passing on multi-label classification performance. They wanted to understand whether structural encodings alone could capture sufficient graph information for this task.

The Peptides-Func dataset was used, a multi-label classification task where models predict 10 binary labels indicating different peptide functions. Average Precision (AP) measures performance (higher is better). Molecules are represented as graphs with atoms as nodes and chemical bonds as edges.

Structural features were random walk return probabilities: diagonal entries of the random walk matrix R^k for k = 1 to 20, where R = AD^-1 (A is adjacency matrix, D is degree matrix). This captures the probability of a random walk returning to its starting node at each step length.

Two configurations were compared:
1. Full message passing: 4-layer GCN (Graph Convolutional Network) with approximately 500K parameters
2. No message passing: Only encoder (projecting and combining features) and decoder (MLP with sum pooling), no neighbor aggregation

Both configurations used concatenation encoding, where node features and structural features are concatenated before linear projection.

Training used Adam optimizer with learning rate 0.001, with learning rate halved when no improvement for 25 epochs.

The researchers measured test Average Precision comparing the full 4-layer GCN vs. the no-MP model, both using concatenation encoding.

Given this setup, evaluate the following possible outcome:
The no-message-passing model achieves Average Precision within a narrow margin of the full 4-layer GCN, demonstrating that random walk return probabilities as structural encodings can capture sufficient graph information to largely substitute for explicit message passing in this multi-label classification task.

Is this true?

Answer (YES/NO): NO